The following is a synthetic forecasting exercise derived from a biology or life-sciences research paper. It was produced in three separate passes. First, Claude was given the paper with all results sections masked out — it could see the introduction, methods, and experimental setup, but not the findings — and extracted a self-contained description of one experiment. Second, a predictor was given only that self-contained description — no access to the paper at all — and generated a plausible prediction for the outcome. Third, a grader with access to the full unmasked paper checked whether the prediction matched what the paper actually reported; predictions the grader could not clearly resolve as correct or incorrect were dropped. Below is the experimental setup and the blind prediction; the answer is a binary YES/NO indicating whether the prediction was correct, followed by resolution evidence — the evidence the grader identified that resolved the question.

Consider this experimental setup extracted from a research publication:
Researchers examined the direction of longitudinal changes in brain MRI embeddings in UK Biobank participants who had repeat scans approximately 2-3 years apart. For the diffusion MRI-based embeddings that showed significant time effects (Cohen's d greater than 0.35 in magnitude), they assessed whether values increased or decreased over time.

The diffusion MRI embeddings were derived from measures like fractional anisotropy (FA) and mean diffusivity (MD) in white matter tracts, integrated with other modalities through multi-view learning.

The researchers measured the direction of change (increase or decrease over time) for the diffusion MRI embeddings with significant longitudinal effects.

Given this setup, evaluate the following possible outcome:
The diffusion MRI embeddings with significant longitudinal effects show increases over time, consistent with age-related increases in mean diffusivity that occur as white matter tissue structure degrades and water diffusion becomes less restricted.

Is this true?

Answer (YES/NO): NO